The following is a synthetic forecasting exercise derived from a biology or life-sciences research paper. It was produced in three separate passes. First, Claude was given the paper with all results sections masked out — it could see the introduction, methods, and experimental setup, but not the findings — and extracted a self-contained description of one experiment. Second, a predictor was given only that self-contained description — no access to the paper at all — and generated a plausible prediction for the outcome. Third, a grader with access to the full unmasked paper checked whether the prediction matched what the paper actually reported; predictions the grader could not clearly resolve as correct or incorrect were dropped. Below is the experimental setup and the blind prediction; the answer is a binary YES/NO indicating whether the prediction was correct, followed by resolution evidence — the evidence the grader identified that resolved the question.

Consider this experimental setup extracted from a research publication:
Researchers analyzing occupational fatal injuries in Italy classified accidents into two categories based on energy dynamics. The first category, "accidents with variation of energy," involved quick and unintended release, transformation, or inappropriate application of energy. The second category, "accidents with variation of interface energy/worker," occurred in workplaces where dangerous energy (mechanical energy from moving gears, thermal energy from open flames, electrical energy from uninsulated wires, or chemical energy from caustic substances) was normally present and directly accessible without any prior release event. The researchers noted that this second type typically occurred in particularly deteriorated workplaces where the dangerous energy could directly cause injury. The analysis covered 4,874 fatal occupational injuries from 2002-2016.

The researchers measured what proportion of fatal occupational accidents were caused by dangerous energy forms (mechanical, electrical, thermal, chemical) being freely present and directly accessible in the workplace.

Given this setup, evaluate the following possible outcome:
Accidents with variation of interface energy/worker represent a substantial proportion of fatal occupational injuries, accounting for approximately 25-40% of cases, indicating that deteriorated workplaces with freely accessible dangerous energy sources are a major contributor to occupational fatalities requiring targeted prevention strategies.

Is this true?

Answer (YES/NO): NO